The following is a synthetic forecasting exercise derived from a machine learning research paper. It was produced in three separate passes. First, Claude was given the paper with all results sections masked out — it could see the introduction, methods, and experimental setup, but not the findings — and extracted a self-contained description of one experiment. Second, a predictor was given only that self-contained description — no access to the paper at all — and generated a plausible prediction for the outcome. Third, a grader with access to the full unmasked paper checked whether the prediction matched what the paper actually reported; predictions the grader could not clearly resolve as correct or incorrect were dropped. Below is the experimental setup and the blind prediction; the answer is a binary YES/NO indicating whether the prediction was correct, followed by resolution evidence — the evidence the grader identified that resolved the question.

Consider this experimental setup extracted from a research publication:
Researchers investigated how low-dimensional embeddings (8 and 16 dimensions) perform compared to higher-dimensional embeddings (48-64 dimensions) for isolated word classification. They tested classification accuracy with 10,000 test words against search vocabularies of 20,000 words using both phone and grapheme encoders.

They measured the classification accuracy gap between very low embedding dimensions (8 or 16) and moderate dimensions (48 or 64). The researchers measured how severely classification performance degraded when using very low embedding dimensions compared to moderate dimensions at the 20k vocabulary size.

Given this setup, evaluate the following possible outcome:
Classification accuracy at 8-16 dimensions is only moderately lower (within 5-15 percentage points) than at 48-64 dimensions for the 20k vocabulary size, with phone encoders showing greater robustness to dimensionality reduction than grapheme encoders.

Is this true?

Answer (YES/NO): NO